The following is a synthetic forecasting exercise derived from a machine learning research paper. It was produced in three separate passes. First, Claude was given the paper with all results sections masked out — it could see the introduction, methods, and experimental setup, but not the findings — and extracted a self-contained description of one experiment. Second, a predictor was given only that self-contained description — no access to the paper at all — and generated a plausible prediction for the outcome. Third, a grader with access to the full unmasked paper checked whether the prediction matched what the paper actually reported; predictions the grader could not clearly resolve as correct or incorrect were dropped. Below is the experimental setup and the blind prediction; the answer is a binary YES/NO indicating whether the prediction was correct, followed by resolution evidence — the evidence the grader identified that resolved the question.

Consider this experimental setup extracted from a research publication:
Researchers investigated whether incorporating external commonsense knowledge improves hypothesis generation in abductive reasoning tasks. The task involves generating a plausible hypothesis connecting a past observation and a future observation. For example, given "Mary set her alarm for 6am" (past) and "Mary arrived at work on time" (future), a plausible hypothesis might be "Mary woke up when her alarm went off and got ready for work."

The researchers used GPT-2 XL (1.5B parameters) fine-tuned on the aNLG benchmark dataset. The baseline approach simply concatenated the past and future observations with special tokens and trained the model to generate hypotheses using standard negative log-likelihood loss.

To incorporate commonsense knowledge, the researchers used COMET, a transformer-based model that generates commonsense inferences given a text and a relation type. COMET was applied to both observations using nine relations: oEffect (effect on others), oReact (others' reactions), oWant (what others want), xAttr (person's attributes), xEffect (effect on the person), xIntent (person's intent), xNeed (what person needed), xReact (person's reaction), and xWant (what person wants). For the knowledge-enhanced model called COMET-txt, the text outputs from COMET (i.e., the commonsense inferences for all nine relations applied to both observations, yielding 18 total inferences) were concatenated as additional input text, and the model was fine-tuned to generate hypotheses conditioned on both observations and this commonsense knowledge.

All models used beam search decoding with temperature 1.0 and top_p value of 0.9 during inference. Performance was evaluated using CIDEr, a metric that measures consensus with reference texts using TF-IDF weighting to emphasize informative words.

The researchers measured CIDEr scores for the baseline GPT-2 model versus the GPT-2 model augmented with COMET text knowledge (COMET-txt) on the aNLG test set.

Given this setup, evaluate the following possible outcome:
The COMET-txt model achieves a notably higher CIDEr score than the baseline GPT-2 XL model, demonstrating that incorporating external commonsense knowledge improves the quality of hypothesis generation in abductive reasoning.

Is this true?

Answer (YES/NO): NO